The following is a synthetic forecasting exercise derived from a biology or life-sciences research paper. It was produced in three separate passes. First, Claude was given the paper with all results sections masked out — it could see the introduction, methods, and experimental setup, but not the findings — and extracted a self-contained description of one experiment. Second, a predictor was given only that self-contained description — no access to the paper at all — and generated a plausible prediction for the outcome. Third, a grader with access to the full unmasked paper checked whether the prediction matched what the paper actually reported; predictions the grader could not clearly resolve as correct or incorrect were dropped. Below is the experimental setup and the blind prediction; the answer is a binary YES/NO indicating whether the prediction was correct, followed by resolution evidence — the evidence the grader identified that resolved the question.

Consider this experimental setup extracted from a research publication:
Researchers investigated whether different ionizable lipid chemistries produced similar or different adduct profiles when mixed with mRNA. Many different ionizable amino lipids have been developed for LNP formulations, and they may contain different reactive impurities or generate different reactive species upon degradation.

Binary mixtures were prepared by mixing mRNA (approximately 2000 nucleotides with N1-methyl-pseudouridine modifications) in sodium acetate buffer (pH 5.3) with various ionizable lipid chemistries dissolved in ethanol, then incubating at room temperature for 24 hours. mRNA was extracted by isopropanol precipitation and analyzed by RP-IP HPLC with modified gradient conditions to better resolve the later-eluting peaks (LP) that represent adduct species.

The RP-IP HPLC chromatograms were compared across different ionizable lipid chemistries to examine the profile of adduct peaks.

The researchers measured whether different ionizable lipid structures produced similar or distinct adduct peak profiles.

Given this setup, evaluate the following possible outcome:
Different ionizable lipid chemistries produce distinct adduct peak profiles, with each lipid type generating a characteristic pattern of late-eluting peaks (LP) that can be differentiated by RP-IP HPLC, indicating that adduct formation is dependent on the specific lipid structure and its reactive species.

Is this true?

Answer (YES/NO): YES